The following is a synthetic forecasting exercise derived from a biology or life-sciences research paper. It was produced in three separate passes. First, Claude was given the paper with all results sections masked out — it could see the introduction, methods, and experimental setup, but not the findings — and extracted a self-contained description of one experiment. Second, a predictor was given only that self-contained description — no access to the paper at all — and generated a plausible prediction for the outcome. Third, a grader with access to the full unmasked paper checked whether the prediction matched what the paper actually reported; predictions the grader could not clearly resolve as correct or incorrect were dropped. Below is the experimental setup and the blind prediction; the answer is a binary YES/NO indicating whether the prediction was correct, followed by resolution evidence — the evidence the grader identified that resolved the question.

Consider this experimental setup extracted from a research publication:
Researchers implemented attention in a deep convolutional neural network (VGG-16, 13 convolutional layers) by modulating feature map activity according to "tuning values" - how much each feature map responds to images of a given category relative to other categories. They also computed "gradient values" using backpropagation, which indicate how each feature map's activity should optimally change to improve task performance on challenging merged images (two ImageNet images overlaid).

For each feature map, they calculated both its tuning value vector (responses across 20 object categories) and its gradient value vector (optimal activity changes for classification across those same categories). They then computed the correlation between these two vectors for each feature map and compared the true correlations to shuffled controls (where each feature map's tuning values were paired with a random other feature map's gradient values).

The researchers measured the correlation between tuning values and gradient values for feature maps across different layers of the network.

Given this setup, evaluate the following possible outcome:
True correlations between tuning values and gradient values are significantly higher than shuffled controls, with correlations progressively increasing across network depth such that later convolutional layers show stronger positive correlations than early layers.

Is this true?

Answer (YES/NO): YES